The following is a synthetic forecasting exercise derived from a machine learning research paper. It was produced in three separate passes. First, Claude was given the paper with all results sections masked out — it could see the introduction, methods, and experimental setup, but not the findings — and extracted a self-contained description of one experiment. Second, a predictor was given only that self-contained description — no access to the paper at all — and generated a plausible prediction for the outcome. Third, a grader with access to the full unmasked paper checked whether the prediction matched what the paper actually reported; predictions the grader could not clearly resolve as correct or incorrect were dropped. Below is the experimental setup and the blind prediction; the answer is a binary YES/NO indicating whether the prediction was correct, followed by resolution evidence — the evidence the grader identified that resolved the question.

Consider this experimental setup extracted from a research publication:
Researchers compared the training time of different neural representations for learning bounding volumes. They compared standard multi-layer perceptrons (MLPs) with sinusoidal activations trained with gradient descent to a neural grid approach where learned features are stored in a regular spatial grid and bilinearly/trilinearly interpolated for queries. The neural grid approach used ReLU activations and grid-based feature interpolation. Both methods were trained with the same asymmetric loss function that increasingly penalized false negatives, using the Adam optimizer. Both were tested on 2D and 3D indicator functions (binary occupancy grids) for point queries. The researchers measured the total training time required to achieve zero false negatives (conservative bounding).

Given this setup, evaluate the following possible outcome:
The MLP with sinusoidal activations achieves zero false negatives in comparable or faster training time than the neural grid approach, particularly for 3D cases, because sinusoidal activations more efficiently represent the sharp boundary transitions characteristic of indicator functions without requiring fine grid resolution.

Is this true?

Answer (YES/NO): NO